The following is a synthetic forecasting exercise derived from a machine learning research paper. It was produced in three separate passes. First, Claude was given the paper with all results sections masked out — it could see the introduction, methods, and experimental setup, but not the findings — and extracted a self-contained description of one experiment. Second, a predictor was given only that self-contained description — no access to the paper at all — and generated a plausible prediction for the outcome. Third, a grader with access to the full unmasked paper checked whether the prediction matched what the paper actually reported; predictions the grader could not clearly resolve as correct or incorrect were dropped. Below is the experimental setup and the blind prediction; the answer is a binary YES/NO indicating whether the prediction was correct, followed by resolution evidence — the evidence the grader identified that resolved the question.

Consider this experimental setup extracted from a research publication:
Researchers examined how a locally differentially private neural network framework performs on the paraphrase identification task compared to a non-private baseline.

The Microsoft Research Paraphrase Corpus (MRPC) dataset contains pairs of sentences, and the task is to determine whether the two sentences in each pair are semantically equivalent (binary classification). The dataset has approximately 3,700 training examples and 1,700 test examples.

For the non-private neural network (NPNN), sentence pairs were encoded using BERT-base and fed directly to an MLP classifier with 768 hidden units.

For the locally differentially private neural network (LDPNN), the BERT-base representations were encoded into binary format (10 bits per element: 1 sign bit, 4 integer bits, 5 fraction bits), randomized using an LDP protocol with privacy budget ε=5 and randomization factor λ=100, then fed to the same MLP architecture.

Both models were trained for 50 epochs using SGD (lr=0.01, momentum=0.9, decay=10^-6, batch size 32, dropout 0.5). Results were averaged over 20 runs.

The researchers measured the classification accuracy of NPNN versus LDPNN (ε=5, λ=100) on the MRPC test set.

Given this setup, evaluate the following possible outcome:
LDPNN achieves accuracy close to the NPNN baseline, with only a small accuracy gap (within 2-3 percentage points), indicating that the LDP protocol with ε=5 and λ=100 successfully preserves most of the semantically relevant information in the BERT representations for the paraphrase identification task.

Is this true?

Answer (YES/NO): NO